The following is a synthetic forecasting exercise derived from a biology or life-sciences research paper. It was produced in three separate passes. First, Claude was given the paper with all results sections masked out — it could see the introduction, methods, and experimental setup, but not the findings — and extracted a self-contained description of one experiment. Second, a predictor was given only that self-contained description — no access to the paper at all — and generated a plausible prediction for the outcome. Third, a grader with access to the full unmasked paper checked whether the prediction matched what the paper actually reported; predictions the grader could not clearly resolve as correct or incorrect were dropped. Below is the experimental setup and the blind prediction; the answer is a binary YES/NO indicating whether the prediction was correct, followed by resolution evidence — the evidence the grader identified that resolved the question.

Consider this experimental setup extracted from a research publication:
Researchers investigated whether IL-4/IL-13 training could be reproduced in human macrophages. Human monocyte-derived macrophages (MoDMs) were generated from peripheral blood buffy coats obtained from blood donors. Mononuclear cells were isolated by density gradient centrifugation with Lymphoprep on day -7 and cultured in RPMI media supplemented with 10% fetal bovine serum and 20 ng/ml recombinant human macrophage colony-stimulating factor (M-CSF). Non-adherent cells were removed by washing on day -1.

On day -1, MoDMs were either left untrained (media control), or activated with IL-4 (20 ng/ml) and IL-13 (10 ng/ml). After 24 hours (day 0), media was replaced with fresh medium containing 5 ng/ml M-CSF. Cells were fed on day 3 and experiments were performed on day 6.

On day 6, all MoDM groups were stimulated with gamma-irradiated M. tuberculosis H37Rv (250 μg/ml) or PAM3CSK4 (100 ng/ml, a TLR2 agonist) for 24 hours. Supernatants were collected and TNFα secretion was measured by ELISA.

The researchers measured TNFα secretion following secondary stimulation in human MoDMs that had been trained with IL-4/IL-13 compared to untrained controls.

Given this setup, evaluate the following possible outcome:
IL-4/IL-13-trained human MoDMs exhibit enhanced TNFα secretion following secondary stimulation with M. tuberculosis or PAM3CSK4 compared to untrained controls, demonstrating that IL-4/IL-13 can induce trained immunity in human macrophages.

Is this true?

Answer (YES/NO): YES